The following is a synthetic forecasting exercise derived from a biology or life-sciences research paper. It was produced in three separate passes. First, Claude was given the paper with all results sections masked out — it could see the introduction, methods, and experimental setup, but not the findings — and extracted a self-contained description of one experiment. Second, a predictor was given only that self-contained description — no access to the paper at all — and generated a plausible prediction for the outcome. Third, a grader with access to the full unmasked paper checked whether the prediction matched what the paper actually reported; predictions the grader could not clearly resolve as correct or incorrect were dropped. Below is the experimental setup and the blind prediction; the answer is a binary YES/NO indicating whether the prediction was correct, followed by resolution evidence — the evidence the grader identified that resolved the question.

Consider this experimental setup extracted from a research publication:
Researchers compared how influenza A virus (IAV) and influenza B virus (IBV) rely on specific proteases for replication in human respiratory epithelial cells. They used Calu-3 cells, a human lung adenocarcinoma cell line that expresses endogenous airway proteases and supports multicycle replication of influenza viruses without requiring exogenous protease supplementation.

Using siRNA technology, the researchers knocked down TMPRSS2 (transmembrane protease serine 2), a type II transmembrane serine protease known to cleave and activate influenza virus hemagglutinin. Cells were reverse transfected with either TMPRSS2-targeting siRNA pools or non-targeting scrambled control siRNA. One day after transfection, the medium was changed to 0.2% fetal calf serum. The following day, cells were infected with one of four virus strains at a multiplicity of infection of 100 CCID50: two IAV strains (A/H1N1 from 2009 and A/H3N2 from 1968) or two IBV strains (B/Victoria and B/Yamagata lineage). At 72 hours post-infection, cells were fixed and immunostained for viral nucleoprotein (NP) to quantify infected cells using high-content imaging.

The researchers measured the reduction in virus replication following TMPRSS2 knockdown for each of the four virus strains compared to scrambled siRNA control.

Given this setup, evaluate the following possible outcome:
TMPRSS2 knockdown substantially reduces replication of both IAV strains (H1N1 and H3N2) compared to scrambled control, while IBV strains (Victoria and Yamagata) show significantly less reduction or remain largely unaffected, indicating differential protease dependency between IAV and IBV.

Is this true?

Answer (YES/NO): YES